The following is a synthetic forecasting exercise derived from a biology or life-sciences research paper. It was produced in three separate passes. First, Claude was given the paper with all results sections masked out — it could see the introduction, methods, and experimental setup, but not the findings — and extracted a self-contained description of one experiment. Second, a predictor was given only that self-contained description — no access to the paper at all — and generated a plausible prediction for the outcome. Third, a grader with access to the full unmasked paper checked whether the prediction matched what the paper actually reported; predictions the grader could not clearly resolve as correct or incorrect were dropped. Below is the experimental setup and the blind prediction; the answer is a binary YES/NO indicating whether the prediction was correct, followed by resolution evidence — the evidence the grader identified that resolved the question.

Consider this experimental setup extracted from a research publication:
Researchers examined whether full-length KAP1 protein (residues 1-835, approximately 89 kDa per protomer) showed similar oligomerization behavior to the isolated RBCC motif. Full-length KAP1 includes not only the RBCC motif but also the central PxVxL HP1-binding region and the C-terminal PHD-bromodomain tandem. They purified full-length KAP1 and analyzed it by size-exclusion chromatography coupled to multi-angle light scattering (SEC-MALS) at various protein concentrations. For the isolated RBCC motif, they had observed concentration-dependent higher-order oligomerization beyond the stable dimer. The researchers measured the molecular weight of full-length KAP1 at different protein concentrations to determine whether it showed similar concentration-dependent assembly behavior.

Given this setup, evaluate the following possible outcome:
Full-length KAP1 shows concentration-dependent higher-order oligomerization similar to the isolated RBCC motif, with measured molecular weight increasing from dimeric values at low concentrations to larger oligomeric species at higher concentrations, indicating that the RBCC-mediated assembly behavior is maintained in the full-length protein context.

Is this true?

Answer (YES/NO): YES